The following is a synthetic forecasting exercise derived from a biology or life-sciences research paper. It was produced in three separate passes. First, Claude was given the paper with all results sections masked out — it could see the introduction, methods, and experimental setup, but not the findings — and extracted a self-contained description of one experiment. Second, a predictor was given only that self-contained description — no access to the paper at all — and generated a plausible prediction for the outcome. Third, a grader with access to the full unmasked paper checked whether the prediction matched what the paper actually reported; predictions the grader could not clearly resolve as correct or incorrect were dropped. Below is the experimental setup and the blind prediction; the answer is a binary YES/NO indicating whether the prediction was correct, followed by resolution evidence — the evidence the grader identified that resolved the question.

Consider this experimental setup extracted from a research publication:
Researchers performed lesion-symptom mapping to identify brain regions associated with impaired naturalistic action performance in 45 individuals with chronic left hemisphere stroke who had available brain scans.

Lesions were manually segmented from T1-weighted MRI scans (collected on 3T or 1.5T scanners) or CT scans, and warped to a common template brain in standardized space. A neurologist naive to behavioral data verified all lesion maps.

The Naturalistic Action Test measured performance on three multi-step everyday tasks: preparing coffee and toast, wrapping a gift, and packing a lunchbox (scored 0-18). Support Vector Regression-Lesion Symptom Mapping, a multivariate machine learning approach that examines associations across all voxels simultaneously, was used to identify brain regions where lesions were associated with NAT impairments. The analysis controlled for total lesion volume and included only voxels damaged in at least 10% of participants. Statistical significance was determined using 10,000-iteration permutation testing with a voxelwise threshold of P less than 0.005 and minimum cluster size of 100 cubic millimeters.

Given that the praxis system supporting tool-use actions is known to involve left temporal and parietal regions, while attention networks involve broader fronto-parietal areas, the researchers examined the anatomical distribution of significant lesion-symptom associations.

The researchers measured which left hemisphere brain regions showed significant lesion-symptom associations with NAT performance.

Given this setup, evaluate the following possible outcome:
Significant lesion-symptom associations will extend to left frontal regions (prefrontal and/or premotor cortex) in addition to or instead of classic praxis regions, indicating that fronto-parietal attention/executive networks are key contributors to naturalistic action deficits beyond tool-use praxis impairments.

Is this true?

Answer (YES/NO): YES